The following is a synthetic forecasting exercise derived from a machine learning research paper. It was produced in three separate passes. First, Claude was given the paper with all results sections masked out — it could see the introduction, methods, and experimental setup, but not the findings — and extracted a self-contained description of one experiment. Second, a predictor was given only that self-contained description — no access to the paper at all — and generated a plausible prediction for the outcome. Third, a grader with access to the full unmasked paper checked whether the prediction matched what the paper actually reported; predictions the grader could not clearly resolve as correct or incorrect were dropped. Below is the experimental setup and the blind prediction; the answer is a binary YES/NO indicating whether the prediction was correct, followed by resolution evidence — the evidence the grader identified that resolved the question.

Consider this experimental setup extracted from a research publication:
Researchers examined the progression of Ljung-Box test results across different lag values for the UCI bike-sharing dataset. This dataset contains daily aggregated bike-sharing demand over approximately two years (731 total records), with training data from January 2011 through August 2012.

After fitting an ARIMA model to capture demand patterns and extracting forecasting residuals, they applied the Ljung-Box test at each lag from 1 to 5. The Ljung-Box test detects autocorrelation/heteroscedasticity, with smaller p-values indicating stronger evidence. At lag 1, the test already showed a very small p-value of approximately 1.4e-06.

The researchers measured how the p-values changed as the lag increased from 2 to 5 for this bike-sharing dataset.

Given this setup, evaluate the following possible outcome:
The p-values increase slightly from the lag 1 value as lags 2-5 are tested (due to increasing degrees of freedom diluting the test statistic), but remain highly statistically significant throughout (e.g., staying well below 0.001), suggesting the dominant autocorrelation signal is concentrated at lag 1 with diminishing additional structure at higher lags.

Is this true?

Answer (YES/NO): NO